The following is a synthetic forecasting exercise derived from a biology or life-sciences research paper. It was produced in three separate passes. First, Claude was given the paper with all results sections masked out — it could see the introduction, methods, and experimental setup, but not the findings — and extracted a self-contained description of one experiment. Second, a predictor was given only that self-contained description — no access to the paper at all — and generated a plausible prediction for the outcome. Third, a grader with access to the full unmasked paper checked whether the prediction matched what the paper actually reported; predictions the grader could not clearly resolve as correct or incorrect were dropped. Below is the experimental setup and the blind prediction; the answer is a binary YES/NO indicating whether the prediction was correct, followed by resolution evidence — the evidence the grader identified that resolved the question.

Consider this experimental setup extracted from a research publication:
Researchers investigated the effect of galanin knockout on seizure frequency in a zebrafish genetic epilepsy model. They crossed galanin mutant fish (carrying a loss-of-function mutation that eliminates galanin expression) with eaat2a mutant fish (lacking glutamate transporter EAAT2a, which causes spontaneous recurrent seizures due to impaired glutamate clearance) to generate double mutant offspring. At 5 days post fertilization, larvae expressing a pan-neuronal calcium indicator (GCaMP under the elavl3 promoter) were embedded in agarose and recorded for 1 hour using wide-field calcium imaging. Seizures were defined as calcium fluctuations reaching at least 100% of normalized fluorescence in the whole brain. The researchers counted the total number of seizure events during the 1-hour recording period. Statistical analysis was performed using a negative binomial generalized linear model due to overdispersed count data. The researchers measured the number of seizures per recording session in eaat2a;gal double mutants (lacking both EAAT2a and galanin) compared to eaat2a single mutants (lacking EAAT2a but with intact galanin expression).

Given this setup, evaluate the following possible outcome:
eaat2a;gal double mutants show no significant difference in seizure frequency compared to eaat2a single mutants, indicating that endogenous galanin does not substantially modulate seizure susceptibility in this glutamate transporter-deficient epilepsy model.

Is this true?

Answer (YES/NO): NO